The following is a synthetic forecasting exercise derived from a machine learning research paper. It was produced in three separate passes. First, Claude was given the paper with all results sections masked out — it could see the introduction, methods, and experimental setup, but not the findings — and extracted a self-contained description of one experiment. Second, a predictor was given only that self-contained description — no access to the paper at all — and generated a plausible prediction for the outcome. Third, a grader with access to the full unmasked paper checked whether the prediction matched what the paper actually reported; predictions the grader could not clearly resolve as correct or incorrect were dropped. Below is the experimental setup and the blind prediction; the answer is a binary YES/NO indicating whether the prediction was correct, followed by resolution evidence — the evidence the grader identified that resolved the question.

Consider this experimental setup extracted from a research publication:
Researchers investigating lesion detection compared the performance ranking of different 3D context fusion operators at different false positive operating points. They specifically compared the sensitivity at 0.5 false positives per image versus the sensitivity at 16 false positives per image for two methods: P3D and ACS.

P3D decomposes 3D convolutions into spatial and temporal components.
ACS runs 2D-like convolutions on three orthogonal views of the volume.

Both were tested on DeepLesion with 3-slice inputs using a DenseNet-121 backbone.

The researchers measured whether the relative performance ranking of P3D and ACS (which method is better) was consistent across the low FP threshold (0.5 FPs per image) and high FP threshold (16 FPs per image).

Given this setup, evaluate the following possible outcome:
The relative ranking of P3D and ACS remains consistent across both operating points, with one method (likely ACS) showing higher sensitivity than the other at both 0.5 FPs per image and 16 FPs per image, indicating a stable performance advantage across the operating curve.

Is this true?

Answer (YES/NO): YES